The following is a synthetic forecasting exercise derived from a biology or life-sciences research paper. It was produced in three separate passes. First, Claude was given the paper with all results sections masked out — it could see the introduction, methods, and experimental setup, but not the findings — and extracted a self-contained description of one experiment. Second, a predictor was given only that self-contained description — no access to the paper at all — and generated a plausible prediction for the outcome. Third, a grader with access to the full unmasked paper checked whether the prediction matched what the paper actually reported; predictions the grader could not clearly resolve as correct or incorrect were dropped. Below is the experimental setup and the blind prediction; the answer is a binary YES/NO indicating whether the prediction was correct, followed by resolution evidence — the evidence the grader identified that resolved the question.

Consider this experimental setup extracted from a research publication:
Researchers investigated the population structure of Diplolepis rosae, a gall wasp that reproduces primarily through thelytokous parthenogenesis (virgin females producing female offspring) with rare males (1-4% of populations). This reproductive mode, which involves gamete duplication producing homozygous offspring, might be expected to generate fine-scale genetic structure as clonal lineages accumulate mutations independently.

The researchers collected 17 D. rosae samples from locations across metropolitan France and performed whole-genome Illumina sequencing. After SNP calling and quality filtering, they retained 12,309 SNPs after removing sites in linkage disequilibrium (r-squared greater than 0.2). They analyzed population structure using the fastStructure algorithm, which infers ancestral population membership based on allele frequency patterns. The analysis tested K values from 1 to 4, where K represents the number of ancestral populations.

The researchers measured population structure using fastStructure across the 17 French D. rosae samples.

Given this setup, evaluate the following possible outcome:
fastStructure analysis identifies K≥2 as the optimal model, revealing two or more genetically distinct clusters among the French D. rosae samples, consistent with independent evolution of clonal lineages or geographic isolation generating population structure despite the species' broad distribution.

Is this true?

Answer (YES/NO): YES